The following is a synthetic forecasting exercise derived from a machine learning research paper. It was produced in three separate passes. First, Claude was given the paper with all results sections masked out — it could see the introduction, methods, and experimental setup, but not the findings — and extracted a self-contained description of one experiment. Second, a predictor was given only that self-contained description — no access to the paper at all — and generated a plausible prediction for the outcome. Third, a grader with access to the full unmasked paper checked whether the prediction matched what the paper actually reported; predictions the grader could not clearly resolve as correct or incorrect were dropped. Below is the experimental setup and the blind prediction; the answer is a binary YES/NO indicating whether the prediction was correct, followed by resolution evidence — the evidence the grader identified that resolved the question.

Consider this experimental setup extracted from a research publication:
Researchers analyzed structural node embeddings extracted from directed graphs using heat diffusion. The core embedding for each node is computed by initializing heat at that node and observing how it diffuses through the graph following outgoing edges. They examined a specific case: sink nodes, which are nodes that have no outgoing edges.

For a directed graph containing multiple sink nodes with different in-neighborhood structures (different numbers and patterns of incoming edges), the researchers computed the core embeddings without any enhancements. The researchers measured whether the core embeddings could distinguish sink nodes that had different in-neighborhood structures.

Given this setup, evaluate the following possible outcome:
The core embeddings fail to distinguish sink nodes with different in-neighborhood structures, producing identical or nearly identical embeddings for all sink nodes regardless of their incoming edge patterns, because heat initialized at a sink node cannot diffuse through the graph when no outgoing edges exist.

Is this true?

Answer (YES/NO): YES